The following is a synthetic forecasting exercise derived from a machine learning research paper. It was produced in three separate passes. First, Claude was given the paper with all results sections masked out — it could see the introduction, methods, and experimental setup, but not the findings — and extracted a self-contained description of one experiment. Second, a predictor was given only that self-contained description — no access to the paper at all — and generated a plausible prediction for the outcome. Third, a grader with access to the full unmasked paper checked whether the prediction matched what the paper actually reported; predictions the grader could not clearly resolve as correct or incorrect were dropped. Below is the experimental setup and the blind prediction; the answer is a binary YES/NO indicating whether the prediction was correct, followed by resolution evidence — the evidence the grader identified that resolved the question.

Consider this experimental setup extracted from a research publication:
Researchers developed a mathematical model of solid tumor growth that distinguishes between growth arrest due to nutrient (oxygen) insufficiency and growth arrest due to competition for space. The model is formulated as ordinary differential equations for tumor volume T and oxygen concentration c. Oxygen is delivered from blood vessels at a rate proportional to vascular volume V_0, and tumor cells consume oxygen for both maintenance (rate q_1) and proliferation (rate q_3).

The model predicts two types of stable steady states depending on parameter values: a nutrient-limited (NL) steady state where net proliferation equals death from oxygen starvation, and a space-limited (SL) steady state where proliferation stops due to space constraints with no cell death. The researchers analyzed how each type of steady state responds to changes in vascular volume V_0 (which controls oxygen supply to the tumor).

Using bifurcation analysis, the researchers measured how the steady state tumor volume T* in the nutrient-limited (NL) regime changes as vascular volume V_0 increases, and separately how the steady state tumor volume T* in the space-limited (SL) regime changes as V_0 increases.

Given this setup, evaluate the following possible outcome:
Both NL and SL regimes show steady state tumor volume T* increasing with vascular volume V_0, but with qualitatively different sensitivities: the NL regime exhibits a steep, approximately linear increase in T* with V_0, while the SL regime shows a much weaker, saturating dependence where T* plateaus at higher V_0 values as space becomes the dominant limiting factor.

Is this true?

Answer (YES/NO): NO